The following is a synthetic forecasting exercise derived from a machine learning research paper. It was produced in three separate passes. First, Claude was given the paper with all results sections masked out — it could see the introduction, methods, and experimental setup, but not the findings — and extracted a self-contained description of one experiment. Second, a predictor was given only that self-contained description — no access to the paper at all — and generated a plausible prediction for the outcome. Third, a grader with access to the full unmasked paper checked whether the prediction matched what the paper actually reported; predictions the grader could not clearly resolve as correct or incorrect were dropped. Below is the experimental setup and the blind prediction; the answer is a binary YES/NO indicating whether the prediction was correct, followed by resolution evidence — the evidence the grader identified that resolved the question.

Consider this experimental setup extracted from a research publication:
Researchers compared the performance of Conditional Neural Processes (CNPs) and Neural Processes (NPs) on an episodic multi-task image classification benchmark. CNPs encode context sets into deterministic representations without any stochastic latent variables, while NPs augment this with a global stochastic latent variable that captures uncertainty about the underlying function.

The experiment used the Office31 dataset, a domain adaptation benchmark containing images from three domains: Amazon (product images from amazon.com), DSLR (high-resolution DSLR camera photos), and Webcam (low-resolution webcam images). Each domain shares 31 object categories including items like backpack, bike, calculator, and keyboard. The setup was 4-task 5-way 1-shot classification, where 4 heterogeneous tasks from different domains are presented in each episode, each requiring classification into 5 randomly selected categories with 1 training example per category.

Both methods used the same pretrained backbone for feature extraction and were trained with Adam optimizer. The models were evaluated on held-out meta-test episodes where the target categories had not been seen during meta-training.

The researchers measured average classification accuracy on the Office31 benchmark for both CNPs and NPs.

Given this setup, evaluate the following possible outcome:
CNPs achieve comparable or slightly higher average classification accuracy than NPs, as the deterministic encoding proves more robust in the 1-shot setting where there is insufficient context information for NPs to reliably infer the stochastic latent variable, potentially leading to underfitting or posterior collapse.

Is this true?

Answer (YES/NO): NO